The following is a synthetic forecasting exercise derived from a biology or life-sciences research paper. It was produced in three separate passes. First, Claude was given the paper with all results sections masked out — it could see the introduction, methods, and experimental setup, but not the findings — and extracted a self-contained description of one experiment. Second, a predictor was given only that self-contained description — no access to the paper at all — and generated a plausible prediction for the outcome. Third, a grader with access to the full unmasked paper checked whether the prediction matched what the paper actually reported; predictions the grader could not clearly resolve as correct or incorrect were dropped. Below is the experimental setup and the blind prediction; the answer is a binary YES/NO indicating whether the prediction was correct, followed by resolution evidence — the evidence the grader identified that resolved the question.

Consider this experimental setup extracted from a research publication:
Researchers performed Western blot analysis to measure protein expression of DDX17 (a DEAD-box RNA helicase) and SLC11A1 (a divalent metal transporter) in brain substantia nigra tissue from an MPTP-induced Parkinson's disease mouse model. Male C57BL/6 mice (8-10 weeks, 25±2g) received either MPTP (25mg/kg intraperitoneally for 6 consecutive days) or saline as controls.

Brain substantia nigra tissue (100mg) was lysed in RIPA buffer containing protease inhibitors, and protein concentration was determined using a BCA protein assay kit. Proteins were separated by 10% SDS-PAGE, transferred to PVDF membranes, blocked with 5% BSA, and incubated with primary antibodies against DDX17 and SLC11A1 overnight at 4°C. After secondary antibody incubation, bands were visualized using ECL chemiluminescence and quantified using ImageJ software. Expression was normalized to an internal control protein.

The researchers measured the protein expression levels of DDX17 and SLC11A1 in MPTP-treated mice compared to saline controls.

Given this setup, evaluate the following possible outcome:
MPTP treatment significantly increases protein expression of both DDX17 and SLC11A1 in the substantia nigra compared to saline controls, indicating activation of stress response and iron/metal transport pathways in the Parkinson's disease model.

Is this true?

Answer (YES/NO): NO